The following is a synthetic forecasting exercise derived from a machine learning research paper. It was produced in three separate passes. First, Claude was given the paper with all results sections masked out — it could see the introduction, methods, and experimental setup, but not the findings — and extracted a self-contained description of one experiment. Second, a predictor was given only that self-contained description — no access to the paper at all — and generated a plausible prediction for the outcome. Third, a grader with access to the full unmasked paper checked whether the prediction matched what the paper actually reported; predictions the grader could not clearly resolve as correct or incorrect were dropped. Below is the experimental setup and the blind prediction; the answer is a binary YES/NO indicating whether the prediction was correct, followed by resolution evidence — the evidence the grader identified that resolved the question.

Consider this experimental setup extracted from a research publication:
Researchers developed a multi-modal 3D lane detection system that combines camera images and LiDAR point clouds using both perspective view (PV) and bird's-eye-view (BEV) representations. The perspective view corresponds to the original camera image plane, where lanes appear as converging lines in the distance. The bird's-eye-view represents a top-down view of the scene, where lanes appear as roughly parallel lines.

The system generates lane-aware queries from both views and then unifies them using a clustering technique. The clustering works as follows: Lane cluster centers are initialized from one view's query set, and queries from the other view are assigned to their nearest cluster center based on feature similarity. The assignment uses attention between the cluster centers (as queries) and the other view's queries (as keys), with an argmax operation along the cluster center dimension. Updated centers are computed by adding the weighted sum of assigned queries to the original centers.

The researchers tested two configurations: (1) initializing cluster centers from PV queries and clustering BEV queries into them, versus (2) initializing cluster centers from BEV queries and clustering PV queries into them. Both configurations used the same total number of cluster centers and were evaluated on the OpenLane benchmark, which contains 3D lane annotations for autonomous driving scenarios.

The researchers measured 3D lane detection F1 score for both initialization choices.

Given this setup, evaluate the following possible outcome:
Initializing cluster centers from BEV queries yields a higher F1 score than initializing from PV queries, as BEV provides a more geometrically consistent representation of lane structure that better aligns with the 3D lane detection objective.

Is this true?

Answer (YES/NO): NO